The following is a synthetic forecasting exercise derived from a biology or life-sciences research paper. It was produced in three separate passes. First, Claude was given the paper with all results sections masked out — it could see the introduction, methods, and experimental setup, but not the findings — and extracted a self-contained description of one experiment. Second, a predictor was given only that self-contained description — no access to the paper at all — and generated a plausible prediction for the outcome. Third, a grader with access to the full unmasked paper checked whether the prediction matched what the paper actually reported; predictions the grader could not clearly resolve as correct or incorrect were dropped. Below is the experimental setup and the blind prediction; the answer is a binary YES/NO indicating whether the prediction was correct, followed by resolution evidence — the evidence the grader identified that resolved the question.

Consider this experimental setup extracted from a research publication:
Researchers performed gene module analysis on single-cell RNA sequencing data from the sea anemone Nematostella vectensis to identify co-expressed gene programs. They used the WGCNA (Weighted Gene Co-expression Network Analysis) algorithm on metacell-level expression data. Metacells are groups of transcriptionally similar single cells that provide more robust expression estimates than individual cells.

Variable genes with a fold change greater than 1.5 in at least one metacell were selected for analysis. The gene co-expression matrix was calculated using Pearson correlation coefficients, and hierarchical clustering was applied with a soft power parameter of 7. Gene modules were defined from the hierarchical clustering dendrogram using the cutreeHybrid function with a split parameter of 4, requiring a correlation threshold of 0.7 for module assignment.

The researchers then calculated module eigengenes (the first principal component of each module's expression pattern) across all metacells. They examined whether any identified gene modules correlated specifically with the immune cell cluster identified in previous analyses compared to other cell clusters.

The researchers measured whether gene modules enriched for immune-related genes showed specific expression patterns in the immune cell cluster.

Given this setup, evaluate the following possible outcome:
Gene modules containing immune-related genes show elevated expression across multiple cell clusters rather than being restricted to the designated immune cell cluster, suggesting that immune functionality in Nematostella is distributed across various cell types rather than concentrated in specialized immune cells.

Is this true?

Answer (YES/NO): NO